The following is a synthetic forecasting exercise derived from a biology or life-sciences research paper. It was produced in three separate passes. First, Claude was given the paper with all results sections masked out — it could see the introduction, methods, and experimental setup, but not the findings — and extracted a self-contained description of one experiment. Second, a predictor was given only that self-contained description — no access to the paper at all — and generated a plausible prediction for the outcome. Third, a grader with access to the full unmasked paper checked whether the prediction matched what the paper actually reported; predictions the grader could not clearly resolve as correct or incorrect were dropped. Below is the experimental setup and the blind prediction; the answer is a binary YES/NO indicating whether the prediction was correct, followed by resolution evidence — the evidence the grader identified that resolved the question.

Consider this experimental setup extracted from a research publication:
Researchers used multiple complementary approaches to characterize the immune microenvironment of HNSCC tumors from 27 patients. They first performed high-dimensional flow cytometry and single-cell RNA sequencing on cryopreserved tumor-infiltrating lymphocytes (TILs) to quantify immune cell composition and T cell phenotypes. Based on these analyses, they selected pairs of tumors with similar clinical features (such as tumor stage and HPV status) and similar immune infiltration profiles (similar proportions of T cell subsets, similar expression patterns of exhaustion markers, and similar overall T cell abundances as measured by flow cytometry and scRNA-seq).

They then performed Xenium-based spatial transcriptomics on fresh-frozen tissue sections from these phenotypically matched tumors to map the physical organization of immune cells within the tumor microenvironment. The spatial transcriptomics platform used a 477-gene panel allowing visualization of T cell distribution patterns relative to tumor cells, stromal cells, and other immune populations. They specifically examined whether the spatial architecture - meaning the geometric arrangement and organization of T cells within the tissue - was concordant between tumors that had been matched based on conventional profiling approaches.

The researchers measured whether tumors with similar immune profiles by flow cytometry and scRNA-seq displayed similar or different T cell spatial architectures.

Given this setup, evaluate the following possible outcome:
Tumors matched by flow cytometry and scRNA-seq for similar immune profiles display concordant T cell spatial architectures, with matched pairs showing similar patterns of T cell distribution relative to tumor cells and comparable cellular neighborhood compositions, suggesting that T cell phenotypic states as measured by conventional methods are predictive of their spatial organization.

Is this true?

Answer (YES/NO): NO